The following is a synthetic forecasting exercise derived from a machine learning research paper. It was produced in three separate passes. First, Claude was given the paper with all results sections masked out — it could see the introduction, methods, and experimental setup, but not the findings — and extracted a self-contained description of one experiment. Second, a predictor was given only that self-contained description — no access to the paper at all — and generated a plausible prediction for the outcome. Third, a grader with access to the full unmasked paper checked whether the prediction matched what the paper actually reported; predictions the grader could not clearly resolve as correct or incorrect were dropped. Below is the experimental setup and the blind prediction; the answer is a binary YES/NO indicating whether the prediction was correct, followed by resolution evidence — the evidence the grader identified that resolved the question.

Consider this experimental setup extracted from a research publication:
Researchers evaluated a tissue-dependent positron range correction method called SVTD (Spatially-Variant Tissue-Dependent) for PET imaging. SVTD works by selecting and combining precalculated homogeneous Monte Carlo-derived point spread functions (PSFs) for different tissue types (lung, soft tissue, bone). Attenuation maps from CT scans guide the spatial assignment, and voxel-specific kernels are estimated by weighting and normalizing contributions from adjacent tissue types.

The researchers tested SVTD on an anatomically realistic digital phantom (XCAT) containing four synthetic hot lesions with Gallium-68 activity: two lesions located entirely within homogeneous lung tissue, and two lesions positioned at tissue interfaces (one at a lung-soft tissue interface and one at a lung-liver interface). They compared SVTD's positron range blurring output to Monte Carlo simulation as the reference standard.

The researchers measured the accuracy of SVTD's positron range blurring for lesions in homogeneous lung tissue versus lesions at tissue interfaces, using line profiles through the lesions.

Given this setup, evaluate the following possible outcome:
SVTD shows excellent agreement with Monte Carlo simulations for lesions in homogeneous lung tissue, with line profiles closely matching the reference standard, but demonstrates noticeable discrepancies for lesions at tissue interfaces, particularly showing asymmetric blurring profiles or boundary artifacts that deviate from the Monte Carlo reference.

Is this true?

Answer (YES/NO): NO